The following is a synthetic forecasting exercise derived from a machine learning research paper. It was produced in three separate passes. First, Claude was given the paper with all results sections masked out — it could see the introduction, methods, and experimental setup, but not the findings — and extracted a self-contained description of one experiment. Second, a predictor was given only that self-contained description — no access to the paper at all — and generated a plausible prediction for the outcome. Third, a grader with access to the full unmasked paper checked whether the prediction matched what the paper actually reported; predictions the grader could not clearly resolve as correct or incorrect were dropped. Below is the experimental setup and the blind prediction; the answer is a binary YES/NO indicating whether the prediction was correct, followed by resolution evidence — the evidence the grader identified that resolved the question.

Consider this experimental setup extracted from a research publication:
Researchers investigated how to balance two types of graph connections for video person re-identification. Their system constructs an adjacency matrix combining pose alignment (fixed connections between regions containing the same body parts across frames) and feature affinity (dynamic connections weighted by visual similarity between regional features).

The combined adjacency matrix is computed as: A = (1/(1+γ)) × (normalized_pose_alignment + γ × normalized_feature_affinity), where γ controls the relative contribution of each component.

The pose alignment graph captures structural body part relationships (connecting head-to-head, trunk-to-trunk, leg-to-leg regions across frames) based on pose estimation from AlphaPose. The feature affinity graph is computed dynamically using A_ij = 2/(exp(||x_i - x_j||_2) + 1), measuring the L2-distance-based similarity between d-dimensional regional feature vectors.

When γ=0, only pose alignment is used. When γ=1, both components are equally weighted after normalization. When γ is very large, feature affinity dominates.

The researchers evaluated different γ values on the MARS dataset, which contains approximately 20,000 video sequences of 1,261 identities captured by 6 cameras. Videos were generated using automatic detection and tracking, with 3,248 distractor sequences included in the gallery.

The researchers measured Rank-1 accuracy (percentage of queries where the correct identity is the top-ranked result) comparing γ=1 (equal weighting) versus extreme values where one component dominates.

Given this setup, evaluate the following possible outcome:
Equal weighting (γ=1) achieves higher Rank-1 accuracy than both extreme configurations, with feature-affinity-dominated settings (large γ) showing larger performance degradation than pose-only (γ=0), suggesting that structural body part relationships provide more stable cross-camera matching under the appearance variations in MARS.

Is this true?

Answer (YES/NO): YES